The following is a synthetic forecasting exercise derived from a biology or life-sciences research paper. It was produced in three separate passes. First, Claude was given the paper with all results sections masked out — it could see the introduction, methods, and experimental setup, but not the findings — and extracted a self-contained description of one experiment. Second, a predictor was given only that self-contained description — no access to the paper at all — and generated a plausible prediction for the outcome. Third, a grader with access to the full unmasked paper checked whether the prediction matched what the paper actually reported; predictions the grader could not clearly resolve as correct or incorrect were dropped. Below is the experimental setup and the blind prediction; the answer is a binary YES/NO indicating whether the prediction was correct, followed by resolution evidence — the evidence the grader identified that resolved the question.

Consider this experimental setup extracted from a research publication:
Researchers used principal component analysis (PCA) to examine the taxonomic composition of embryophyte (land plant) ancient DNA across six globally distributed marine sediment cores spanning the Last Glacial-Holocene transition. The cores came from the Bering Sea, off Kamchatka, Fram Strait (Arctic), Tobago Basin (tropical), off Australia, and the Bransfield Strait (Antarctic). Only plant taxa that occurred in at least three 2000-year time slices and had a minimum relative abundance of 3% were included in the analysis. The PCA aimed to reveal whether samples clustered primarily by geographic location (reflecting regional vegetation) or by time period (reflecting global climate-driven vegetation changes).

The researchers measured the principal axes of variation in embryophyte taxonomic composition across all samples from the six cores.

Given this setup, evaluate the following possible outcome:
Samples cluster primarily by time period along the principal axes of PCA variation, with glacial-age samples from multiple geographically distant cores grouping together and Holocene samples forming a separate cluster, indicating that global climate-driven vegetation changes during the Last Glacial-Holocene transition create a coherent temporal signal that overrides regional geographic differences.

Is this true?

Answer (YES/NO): NO